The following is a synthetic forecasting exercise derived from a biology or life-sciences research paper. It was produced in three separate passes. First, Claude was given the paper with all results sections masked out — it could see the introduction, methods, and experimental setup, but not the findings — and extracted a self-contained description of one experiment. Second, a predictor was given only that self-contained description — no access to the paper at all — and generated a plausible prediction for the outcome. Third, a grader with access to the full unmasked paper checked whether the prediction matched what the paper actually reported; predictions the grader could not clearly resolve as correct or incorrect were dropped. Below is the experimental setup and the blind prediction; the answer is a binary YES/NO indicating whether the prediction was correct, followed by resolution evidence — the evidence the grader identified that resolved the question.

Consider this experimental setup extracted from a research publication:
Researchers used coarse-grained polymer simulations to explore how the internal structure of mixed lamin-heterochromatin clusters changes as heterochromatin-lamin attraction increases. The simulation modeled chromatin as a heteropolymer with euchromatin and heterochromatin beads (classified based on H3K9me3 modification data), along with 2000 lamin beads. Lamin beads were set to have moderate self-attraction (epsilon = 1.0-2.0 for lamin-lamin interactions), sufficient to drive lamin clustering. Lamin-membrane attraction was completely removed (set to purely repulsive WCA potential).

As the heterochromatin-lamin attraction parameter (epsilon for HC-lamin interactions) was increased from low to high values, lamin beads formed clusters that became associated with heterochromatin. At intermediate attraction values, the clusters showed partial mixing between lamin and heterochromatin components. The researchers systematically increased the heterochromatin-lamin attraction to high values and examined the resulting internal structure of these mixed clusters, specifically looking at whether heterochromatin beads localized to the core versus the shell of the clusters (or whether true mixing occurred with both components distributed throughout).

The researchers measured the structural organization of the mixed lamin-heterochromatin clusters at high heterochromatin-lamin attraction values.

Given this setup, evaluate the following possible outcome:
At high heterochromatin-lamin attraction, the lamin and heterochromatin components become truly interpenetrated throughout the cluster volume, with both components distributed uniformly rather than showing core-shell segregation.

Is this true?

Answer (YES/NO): NO